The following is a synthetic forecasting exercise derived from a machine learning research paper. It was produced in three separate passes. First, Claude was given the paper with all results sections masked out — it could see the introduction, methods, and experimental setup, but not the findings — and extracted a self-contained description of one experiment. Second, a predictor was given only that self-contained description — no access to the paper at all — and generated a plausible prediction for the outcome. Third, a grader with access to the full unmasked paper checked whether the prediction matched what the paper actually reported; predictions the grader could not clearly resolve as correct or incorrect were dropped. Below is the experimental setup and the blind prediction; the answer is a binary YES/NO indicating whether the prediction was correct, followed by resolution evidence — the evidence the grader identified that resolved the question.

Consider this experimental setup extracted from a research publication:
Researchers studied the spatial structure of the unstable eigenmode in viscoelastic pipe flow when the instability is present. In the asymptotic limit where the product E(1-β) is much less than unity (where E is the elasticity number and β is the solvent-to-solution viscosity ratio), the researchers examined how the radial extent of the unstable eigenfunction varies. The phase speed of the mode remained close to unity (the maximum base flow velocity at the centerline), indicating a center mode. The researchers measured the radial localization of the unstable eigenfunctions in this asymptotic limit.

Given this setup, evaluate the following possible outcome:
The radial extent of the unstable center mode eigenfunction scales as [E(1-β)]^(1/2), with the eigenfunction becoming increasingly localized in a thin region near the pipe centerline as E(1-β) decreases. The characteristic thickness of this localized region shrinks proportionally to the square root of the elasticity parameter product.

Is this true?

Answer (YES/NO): YES